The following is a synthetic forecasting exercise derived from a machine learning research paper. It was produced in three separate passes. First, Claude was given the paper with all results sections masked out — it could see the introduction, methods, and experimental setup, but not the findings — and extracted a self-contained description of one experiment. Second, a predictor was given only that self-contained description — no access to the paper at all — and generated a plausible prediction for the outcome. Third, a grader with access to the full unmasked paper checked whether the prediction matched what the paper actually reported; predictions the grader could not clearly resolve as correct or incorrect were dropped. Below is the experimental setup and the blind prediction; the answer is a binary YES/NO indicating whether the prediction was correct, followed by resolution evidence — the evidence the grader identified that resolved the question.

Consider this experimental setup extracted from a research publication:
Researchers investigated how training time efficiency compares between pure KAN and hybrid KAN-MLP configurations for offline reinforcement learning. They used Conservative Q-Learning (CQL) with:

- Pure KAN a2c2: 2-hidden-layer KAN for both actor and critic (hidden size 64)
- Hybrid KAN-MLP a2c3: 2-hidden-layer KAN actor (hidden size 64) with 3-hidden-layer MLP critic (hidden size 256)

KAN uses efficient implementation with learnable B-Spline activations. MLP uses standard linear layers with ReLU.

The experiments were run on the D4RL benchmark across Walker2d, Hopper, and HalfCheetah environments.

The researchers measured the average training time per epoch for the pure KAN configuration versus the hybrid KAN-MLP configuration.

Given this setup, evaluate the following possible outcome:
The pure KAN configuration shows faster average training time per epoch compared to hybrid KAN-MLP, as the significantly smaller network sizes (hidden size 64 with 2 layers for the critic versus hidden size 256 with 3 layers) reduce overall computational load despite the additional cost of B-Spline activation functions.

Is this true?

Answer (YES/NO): NO